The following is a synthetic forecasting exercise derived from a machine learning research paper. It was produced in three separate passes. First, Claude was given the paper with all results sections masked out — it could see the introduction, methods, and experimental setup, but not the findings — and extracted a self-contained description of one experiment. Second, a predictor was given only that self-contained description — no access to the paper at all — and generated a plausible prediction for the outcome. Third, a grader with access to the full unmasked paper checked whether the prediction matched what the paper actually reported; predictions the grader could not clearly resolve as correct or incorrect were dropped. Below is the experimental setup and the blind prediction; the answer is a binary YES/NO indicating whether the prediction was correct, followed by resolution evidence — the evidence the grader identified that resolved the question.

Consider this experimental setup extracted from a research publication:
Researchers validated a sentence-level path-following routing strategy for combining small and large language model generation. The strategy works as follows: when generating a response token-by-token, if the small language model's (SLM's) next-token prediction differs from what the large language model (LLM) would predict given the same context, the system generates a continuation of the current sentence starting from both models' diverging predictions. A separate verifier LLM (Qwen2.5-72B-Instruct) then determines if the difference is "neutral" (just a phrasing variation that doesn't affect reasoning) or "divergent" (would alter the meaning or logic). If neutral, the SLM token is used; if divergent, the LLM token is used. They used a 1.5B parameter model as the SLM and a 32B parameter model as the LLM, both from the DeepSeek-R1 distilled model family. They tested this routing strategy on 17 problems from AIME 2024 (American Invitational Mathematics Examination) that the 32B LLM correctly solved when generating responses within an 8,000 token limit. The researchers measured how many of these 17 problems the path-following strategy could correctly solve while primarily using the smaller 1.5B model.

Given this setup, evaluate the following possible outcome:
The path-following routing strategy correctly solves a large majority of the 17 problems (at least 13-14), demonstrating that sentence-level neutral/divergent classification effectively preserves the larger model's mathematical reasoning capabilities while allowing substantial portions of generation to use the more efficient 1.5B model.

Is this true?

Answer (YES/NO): YES